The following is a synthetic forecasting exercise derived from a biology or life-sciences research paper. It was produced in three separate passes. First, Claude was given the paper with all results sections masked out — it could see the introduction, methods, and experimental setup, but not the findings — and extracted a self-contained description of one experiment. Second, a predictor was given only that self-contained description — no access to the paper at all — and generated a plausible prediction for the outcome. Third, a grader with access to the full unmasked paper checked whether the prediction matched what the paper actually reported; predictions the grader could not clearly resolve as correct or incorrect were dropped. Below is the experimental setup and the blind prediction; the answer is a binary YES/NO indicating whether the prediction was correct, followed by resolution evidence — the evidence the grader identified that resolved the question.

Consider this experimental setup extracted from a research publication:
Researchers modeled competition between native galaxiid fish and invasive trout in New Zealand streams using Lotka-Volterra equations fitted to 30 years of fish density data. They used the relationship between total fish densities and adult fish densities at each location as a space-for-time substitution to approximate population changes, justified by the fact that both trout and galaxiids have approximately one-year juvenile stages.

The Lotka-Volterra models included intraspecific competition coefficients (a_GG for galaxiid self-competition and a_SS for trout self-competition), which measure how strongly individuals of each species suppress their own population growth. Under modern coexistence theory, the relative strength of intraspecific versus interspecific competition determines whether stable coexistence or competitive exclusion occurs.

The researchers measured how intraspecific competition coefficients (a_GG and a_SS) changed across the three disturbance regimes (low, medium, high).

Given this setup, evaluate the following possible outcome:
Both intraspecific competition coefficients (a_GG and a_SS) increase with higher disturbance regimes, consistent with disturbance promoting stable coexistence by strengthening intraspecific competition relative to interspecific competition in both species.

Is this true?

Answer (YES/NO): NO